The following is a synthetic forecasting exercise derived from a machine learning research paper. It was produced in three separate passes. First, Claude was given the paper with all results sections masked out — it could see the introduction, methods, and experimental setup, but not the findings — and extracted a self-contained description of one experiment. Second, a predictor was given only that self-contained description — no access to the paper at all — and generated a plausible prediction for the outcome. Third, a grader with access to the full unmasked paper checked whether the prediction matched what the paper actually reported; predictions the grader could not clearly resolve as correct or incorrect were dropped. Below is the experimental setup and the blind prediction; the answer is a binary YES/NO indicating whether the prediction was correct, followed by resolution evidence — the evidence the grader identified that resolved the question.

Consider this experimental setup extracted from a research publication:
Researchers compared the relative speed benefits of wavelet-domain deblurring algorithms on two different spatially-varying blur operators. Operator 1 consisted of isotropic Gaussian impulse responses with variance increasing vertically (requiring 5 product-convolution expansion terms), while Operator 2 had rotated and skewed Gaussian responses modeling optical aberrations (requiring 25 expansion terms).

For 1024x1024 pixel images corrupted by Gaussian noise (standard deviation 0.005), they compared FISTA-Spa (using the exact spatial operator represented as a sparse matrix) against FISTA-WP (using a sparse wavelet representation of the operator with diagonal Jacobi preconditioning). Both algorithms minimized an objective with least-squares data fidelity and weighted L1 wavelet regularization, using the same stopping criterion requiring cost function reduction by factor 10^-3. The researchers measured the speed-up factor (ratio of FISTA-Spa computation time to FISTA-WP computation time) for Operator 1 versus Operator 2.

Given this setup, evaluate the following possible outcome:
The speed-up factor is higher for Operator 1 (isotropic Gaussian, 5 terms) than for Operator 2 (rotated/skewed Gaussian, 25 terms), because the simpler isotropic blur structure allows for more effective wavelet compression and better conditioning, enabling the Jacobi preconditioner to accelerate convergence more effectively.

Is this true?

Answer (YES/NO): NO